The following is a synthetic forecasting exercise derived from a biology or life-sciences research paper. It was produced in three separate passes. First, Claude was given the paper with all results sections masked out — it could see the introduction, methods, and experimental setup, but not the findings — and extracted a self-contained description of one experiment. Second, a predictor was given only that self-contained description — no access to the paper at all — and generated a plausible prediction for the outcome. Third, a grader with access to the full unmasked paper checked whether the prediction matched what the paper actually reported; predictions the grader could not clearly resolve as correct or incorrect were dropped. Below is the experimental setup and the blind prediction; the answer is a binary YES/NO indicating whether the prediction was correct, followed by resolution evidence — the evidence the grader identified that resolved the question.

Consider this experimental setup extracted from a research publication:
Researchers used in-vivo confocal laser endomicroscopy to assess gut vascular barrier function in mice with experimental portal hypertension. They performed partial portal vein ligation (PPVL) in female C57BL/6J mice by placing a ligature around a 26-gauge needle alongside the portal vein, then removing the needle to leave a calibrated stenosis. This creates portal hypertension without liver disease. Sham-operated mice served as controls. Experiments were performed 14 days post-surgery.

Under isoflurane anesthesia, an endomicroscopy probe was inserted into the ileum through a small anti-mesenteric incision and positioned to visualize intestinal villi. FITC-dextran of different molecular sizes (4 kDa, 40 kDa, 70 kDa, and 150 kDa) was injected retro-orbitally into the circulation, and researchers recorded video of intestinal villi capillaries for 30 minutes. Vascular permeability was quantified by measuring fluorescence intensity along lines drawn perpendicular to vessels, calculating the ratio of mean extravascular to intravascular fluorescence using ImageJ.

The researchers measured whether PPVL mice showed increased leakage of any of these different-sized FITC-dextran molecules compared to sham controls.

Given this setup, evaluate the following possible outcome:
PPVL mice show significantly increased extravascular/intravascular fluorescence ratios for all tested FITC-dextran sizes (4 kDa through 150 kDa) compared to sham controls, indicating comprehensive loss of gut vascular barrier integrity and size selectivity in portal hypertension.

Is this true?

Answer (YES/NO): NO